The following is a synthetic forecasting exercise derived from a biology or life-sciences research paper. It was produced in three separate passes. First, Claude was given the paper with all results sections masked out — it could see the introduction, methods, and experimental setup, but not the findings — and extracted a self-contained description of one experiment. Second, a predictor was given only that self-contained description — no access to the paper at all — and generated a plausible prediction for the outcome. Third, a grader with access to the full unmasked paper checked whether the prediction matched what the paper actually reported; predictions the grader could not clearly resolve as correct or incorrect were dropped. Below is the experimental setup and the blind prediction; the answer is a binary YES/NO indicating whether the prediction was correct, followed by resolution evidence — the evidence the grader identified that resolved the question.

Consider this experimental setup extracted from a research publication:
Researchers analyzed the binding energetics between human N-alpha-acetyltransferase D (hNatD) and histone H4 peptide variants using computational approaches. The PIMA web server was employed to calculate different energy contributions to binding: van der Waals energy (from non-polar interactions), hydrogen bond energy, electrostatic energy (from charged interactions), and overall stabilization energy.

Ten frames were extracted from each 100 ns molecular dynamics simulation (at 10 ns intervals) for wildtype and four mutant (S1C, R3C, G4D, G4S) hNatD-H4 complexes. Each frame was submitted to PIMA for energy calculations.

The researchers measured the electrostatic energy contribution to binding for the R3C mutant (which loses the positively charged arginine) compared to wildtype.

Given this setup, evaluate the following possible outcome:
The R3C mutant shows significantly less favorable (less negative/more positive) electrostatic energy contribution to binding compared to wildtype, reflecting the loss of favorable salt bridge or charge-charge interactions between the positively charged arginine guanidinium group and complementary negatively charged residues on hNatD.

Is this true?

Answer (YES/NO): YES